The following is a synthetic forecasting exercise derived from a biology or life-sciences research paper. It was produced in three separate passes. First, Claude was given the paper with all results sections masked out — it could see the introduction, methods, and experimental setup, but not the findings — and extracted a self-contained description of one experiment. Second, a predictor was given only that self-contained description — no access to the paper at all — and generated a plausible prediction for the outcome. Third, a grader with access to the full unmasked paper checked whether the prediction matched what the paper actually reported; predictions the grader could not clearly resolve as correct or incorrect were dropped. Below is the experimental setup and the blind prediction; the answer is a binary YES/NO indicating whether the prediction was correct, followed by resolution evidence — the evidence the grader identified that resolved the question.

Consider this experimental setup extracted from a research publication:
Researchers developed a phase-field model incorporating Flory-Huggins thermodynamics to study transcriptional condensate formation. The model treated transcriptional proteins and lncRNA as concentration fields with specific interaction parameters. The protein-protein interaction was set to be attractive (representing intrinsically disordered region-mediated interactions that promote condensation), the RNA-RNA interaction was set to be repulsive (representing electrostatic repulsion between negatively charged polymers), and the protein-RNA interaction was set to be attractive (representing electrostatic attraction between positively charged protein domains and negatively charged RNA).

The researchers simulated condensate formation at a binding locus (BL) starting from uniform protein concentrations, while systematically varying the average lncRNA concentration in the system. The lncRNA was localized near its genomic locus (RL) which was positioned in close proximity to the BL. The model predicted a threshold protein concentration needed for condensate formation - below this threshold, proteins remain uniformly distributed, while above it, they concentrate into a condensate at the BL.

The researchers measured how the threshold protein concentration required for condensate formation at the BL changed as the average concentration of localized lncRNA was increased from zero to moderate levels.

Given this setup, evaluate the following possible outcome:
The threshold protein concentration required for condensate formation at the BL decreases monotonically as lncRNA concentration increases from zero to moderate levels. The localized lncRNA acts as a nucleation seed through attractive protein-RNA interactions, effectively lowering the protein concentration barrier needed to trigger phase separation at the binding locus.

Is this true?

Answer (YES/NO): YES